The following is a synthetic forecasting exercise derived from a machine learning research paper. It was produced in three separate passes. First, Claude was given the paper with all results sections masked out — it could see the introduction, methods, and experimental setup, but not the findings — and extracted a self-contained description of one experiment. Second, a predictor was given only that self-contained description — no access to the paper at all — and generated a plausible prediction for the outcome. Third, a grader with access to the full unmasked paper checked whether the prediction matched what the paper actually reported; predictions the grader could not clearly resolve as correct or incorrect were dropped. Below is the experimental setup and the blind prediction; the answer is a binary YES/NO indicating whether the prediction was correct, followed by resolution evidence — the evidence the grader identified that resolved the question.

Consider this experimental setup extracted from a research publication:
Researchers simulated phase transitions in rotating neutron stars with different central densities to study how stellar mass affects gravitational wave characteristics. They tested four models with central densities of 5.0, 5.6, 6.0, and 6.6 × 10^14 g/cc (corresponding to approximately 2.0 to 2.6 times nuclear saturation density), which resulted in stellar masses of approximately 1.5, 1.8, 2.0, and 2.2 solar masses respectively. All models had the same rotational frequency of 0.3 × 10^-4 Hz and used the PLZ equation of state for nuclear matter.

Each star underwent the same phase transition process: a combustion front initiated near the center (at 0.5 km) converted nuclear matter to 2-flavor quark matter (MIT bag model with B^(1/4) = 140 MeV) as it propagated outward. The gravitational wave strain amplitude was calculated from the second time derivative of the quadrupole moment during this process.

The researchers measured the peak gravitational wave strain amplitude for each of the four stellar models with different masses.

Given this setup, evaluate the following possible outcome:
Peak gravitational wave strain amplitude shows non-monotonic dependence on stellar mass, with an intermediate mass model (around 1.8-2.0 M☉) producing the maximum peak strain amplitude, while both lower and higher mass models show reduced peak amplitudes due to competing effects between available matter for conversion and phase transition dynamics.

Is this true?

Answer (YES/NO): NO